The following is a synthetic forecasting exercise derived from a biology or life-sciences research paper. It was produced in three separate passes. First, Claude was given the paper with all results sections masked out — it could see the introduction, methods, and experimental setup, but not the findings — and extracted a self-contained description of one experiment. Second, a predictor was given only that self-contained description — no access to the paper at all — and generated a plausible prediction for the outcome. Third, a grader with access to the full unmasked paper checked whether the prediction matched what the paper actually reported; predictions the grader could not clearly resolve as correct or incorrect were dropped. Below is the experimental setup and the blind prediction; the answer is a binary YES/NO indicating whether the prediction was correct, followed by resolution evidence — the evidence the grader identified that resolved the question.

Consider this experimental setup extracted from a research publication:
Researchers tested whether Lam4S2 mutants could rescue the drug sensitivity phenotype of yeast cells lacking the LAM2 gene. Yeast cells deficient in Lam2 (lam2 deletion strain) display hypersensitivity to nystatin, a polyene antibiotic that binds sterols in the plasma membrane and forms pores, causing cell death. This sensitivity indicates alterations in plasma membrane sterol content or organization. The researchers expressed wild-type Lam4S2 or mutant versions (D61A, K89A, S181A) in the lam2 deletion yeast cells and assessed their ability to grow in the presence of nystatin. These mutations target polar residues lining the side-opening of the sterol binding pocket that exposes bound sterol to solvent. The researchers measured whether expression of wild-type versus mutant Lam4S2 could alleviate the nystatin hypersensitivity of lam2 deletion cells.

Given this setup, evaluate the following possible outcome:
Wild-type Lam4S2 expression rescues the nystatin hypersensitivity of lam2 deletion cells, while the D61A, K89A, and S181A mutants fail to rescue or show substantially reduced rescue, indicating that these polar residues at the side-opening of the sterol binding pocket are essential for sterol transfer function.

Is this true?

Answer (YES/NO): NO